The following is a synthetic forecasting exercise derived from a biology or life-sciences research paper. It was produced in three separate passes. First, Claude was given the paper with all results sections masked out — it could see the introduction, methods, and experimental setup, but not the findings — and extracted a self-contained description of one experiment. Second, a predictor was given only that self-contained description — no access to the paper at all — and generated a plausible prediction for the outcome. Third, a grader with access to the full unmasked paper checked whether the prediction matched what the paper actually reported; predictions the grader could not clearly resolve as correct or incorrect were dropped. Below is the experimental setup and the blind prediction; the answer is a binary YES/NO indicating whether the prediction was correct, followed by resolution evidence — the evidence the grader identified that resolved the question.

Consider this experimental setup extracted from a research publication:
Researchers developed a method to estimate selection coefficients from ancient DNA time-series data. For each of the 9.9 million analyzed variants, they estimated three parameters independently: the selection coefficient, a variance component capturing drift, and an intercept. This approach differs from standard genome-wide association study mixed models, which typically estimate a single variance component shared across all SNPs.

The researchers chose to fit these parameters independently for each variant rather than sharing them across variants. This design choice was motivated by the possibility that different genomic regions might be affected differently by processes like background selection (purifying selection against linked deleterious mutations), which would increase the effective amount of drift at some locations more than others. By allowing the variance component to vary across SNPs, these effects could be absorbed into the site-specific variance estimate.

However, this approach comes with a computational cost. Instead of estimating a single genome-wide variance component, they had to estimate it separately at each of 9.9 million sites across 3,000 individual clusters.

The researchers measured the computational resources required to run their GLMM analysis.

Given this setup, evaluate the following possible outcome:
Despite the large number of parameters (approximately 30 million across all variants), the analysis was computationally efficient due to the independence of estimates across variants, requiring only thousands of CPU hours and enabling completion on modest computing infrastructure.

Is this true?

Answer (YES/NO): NO